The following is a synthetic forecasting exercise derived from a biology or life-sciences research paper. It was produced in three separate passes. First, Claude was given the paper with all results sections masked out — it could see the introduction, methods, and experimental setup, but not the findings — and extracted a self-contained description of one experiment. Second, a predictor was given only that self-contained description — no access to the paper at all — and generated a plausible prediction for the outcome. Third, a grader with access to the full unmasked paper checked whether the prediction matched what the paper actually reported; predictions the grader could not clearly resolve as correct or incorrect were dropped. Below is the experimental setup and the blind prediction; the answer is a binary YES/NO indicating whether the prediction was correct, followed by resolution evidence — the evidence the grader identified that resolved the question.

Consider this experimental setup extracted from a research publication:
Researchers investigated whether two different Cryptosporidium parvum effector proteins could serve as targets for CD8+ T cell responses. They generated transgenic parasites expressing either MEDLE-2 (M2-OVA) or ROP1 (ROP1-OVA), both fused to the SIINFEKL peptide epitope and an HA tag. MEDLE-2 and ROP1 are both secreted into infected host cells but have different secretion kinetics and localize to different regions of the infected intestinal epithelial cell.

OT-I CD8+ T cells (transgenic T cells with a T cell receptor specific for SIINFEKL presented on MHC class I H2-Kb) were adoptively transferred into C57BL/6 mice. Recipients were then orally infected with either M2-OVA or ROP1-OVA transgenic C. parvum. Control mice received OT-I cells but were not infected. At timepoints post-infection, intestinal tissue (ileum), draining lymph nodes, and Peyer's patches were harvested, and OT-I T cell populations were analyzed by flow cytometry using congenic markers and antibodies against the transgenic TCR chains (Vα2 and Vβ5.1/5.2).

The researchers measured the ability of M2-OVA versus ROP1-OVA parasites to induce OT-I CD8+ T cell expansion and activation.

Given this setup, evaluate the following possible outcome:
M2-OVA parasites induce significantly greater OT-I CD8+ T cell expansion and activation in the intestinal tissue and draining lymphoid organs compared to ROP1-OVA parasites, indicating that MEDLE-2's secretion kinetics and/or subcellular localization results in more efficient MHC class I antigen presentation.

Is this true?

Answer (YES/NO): NO